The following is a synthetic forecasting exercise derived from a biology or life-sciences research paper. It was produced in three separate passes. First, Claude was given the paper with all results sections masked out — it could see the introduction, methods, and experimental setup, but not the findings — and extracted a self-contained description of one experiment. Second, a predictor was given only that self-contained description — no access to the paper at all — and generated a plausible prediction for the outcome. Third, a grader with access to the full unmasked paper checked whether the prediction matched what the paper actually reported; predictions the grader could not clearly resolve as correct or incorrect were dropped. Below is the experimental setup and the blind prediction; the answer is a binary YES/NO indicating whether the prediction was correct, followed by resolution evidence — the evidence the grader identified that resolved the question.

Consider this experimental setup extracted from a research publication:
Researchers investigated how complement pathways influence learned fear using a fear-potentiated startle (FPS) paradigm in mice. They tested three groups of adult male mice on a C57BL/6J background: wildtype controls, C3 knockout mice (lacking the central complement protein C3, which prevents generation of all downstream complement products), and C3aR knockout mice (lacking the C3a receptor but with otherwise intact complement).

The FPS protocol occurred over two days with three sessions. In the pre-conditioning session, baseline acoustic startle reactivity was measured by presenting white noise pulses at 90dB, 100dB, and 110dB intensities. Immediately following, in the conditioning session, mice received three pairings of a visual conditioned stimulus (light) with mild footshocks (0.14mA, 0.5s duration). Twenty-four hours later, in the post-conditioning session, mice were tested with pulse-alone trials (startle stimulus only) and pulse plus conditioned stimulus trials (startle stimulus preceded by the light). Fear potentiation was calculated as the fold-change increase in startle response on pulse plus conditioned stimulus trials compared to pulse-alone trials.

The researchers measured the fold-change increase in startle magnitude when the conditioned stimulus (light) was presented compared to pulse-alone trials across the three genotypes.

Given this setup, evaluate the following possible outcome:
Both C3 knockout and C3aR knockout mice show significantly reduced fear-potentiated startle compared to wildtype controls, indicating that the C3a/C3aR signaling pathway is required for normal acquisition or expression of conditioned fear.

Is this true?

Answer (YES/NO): NO